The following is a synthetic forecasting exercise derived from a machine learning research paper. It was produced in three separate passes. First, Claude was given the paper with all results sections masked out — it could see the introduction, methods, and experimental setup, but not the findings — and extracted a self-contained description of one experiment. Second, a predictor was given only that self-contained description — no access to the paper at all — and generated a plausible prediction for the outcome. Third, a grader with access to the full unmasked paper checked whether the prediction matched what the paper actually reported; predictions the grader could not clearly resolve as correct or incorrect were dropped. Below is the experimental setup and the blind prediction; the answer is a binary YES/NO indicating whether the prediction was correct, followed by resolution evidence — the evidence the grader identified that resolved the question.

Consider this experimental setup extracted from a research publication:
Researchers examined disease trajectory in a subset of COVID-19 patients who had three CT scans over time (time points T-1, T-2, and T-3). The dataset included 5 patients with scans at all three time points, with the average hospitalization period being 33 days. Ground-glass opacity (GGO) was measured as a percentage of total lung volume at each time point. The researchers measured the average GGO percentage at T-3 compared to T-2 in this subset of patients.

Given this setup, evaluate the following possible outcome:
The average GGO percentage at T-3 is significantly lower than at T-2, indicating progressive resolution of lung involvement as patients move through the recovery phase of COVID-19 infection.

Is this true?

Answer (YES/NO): YES